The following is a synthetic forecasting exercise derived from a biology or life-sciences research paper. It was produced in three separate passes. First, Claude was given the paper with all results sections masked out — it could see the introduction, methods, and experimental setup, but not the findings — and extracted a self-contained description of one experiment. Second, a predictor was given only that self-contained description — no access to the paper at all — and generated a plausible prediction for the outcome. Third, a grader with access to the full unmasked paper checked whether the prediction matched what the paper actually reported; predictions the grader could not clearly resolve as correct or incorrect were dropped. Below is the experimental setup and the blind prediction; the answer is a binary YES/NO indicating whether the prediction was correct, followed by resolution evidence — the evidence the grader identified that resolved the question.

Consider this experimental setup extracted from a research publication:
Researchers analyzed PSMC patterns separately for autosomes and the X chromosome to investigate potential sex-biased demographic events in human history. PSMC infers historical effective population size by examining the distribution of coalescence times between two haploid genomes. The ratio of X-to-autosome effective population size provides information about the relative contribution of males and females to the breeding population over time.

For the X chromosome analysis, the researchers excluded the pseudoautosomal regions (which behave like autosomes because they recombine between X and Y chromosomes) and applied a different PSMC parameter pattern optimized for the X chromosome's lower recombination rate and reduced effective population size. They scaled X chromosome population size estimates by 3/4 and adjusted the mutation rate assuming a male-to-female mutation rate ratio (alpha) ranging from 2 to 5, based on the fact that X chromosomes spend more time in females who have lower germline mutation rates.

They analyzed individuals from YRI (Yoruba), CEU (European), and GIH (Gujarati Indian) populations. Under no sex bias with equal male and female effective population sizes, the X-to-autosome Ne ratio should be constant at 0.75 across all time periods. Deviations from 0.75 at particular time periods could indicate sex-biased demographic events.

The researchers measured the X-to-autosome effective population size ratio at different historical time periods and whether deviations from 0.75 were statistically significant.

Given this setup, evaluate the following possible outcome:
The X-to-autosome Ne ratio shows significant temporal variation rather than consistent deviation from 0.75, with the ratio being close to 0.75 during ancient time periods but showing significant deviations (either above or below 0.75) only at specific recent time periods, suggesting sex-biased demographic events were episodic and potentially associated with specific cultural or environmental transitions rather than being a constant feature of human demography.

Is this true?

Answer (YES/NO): NO